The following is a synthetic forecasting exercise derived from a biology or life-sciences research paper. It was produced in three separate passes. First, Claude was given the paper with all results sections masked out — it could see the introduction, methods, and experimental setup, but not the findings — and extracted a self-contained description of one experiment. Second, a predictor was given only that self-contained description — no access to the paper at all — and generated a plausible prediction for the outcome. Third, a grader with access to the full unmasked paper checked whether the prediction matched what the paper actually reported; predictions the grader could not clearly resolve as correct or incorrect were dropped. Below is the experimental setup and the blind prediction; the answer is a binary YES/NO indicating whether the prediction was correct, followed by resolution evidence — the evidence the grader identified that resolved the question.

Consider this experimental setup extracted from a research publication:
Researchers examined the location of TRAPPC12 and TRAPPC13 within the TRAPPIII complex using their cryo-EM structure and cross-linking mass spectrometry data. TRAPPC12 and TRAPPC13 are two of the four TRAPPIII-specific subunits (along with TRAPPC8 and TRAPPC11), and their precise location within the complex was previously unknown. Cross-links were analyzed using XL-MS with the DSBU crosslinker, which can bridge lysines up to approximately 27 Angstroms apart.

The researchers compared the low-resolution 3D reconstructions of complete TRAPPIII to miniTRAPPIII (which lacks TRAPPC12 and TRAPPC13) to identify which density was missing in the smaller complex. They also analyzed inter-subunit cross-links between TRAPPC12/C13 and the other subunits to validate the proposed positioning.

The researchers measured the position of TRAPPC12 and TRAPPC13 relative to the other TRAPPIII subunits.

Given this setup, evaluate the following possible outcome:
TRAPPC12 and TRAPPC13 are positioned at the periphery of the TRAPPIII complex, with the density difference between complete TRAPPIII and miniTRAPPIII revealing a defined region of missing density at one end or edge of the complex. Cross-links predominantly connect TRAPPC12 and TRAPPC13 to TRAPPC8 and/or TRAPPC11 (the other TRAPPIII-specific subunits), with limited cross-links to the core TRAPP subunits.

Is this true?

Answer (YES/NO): YES